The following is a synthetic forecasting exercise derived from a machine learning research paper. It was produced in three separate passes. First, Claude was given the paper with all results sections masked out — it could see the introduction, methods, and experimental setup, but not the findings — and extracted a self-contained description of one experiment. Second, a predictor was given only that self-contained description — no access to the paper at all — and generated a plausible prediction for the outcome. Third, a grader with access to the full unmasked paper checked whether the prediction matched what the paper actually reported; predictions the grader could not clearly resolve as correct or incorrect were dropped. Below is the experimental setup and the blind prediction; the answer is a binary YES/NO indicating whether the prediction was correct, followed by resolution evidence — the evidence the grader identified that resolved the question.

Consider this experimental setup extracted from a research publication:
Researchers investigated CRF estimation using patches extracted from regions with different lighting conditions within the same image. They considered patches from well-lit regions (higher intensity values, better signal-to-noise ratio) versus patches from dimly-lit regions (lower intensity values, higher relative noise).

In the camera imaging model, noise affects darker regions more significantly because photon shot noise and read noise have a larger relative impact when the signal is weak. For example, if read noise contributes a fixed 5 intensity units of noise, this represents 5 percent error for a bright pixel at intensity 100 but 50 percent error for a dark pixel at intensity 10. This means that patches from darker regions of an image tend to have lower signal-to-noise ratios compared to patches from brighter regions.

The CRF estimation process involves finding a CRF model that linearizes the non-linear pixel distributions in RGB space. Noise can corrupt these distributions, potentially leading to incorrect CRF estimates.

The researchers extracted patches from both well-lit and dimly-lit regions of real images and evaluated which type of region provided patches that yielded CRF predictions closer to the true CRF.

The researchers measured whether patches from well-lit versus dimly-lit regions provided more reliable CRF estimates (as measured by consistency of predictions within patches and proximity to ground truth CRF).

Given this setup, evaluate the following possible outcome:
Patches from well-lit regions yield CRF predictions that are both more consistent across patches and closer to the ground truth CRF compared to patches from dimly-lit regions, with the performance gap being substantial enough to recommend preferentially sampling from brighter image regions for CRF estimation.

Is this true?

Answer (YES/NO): YES